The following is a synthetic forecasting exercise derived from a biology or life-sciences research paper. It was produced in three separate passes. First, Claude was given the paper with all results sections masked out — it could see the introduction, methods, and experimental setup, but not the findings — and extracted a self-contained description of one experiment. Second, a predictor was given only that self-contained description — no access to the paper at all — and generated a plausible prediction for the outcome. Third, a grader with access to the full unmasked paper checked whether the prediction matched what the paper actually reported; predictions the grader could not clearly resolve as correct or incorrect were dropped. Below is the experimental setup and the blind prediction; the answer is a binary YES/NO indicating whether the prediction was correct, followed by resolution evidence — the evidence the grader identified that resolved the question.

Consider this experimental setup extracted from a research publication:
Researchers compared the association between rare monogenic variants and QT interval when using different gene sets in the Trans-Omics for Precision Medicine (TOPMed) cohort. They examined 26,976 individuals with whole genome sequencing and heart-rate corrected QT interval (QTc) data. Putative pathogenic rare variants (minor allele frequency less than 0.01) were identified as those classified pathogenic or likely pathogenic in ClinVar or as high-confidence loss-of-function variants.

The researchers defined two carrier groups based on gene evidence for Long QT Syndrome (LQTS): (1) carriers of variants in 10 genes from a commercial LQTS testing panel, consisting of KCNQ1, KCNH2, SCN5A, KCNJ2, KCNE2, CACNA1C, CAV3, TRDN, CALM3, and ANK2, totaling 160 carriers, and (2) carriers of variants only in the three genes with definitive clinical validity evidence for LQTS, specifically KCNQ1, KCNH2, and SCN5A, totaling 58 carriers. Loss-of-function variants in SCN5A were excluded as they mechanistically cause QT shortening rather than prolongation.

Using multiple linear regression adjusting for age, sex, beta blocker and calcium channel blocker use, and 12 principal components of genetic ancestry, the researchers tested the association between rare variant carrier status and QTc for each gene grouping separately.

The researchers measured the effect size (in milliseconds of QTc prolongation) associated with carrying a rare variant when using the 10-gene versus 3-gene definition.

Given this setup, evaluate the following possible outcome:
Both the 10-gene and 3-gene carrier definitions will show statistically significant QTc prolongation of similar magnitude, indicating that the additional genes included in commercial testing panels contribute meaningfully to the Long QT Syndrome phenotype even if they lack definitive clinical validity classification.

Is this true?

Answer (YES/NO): NO